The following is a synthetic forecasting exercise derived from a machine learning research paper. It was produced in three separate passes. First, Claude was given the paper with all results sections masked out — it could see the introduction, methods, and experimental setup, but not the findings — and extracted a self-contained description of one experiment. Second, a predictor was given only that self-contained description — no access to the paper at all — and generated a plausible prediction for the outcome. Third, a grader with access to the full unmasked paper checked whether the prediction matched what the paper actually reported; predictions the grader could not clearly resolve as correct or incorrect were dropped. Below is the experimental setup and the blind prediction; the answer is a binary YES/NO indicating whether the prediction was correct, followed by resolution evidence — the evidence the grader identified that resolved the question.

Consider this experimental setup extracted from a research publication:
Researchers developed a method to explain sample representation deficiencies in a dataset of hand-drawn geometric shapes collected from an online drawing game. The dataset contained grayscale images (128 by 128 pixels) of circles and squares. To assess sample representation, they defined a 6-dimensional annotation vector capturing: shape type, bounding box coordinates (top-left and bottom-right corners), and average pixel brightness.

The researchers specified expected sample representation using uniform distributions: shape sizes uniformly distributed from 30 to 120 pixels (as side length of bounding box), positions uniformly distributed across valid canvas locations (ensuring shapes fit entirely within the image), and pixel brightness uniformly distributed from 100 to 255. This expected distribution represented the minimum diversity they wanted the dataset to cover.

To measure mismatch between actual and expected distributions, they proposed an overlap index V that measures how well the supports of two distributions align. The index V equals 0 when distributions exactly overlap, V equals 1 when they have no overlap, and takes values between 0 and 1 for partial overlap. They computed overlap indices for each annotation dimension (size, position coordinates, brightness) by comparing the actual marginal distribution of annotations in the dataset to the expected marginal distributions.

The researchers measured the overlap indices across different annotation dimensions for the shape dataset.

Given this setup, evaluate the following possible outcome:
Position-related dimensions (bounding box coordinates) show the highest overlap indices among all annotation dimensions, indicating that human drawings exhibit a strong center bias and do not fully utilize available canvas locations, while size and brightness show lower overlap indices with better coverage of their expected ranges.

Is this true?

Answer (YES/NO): NO